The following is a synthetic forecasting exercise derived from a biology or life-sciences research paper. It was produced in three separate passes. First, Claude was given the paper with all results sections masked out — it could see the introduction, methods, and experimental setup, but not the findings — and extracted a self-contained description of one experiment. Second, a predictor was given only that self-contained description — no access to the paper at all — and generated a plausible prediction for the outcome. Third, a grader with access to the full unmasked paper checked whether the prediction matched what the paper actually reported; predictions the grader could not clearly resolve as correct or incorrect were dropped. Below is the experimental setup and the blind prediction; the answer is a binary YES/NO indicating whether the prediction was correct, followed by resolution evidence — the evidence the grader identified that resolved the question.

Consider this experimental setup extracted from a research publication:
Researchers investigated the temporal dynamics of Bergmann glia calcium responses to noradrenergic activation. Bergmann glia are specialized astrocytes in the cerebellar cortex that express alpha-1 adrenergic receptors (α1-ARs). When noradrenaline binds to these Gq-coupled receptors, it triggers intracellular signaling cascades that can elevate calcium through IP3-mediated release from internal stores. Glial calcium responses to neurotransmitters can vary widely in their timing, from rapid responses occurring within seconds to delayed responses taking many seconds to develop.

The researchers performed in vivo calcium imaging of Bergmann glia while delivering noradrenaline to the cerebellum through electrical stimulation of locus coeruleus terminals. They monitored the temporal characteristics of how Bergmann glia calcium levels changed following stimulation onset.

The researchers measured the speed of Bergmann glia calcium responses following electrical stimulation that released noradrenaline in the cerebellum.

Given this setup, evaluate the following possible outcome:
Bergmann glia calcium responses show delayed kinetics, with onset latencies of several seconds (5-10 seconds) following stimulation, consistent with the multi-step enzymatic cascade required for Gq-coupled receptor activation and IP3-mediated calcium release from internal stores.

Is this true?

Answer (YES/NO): YES